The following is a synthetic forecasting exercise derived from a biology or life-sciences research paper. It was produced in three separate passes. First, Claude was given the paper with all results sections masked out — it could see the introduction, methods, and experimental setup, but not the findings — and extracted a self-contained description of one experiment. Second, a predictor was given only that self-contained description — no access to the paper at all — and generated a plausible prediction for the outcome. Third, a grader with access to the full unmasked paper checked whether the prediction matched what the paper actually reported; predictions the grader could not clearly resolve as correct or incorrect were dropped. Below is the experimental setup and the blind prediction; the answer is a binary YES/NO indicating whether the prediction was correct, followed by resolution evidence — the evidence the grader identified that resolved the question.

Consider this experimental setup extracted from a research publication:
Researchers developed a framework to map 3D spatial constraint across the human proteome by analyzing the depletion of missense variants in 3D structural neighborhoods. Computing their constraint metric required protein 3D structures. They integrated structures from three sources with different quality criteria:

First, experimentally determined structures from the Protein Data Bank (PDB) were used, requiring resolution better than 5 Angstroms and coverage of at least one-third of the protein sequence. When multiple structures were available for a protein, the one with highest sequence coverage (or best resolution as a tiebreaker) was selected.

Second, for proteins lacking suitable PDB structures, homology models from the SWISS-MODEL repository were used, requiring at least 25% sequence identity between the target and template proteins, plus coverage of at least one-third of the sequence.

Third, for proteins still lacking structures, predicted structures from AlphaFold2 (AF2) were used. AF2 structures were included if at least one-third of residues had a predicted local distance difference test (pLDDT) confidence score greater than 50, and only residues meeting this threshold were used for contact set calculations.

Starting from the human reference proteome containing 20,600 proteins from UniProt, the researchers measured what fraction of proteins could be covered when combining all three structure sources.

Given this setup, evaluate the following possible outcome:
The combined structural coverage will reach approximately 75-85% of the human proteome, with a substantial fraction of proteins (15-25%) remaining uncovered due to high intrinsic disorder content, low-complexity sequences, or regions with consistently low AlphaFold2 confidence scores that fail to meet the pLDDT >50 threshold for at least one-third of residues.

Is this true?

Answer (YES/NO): YES